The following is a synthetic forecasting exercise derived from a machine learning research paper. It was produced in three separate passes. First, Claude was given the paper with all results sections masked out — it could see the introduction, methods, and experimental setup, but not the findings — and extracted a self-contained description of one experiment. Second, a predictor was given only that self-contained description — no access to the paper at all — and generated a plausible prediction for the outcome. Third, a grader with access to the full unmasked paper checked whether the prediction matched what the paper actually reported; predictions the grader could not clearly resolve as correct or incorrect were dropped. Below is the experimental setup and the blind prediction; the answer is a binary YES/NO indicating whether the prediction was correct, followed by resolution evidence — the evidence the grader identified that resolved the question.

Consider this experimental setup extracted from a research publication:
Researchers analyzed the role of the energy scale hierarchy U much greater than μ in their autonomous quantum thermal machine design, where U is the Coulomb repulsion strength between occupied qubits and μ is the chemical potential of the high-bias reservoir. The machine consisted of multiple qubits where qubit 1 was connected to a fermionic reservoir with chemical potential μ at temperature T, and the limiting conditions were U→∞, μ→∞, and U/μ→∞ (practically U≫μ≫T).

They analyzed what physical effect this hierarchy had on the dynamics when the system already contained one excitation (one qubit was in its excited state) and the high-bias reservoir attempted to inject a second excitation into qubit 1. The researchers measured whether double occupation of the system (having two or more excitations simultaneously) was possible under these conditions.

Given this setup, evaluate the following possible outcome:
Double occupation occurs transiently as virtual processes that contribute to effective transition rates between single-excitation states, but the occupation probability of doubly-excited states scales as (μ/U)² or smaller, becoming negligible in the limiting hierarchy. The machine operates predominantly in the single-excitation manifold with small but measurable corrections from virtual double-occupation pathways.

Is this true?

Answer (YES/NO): NO